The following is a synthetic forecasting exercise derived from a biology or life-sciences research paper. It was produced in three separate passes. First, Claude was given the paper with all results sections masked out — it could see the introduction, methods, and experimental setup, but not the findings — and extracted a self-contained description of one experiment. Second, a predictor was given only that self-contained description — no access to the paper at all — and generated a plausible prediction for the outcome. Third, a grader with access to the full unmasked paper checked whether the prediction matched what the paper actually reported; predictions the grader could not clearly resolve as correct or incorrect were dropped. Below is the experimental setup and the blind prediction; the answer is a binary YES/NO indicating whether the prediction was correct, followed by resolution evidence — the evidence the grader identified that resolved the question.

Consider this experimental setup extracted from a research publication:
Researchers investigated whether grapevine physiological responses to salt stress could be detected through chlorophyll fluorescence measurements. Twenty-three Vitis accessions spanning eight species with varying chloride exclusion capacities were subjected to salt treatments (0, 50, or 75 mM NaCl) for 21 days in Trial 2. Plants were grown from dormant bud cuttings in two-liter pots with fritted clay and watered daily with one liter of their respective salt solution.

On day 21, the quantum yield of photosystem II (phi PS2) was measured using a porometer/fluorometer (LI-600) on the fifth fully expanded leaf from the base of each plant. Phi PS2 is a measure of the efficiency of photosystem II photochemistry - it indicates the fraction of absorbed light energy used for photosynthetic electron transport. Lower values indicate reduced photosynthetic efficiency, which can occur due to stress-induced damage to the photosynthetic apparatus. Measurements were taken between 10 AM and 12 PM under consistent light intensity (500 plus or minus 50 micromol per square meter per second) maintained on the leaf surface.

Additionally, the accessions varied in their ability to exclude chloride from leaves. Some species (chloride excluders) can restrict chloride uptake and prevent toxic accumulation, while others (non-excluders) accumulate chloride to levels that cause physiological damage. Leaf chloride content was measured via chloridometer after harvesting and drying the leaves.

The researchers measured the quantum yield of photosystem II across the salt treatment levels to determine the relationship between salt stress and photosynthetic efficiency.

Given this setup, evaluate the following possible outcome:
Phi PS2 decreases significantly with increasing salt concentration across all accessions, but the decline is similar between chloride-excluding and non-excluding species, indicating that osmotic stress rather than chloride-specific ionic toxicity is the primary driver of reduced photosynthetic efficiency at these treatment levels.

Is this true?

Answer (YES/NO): YES